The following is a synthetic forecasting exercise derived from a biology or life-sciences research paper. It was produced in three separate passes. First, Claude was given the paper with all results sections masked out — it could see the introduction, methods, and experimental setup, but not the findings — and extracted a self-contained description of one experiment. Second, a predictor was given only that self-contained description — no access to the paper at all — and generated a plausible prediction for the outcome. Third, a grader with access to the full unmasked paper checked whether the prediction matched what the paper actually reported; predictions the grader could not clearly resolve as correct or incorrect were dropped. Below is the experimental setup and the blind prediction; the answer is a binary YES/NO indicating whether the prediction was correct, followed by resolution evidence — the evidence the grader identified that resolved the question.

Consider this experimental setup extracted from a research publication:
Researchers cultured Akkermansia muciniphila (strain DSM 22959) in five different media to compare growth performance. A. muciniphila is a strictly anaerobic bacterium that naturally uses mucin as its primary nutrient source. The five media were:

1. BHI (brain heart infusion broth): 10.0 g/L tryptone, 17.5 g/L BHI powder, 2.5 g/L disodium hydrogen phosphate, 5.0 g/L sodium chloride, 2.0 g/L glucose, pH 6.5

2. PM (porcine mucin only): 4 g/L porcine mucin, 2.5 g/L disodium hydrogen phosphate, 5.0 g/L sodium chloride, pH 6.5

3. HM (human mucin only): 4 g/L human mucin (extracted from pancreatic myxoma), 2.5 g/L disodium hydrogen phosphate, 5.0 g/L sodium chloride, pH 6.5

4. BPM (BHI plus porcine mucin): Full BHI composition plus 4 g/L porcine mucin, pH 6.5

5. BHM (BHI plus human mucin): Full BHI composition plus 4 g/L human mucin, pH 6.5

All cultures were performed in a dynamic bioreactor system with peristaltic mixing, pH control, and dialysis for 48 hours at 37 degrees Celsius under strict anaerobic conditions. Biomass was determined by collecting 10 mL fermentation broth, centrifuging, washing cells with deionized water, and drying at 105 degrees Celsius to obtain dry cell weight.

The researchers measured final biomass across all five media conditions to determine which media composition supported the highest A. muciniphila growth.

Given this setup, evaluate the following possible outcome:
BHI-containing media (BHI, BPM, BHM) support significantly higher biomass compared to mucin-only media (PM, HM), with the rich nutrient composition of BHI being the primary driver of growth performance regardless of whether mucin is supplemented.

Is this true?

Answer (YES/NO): NO